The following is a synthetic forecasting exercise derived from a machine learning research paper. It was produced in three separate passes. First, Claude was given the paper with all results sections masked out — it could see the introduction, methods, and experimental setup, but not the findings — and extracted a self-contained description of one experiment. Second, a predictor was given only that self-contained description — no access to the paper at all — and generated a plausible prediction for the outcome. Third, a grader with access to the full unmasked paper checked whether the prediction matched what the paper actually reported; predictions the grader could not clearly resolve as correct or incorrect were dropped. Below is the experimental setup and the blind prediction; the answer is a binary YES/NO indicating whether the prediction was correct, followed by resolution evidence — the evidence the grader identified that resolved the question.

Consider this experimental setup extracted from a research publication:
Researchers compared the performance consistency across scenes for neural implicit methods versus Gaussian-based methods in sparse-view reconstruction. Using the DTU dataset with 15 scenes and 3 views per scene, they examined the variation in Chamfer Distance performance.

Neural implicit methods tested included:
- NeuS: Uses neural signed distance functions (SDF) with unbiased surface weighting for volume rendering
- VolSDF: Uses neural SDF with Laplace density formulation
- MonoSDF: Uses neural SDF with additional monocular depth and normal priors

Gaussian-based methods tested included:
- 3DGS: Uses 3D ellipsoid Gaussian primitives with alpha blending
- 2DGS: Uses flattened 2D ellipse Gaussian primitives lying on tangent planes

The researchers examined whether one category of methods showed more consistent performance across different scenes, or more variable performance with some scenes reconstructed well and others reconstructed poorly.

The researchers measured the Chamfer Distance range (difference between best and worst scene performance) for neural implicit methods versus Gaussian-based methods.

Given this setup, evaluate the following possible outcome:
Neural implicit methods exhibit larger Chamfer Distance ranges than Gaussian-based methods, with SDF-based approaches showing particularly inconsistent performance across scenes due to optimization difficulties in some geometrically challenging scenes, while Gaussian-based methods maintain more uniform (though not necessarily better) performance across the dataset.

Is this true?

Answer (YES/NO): YES